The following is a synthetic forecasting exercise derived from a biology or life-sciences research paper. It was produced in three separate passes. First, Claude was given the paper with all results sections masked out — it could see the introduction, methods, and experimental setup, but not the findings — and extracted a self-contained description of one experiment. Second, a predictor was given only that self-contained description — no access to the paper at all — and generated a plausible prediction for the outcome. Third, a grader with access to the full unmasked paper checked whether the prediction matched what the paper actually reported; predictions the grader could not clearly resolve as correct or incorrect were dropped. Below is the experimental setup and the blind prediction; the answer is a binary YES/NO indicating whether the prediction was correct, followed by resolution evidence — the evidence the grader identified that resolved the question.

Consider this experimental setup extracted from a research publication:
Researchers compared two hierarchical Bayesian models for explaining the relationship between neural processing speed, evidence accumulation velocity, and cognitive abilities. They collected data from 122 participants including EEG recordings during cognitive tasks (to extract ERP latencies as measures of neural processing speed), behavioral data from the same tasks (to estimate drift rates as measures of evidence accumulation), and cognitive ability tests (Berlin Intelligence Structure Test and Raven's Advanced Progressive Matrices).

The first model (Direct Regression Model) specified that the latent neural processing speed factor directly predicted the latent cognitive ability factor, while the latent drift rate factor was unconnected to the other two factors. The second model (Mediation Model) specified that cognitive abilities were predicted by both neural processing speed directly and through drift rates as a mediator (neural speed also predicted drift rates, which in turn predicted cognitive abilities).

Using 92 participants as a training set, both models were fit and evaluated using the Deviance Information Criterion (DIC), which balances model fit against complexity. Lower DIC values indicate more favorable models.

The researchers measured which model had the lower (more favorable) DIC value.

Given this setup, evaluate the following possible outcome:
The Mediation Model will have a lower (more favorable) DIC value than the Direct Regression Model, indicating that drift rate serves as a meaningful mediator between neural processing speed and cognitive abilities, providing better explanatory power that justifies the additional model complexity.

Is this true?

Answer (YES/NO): NO